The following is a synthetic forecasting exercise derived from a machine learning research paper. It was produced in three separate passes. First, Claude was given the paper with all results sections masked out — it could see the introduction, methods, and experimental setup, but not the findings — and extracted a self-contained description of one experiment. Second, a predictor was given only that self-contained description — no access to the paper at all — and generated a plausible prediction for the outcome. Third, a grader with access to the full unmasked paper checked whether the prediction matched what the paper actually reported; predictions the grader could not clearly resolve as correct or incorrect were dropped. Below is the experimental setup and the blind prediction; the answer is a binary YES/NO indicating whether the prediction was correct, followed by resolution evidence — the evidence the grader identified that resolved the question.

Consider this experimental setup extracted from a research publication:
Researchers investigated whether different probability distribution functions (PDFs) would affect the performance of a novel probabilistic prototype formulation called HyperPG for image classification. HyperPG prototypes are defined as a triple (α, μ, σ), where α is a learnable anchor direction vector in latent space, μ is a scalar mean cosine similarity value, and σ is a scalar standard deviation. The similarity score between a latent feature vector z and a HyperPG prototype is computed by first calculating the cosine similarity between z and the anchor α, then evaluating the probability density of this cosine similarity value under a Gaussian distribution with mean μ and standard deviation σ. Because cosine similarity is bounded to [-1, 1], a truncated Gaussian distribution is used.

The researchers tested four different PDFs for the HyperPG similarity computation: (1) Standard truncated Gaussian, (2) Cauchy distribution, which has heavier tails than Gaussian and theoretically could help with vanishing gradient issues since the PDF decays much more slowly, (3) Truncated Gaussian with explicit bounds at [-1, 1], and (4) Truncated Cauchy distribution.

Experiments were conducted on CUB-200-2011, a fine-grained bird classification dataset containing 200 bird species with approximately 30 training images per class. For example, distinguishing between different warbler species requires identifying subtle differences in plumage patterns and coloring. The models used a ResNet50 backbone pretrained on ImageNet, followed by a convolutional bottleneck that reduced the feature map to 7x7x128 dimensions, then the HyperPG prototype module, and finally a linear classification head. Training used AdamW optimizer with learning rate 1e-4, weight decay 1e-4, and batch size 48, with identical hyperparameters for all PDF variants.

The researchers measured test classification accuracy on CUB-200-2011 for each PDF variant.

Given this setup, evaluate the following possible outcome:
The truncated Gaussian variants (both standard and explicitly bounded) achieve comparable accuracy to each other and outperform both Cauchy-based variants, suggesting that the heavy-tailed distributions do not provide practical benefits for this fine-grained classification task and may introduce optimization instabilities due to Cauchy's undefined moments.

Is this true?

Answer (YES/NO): NO